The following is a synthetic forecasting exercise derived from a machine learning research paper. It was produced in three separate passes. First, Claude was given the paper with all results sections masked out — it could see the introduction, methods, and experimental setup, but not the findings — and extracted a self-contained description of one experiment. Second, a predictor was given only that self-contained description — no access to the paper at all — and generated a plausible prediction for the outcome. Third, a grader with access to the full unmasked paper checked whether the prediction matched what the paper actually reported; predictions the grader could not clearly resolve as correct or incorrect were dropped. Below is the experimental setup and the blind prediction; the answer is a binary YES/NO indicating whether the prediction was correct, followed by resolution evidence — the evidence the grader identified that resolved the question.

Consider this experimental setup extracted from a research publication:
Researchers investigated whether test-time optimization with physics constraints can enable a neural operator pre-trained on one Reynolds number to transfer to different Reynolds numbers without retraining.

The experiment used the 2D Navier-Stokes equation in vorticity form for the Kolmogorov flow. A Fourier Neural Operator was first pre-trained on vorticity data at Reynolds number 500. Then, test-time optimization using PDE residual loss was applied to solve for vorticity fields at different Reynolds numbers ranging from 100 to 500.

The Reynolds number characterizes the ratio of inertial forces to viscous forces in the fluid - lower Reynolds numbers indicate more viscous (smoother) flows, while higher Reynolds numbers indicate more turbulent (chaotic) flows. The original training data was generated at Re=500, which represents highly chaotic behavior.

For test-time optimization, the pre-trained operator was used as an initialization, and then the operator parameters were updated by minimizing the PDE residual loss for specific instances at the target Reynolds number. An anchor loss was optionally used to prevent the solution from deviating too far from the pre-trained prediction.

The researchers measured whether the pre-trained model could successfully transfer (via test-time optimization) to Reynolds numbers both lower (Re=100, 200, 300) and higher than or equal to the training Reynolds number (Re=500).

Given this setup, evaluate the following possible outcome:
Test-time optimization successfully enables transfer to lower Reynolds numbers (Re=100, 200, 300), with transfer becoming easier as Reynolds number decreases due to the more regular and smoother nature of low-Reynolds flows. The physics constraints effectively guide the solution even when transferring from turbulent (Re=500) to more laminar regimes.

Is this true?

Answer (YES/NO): YES